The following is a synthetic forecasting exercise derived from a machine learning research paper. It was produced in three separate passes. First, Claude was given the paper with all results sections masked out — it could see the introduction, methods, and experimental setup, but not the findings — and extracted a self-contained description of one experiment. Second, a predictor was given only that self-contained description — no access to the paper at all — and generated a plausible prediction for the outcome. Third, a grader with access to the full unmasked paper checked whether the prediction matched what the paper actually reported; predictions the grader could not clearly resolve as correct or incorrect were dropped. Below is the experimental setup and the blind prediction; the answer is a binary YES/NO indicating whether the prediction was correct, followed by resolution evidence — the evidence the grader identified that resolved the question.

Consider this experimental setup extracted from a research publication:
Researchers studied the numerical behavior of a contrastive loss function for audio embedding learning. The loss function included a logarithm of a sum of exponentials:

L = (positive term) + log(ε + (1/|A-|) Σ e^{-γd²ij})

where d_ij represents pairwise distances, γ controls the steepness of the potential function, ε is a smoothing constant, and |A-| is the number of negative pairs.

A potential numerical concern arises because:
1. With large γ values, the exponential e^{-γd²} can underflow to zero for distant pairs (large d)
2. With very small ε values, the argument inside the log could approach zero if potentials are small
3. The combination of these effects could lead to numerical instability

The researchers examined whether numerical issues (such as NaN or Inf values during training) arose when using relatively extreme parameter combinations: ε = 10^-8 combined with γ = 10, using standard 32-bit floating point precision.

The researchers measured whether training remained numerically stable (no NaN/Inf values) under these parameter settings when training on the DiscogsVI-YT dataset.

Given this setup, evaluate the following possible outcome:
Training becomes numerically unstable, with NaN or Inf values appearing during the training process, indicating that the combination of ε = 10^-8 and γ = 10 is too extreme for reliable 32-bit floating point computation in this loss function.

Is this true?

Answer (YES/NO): NO